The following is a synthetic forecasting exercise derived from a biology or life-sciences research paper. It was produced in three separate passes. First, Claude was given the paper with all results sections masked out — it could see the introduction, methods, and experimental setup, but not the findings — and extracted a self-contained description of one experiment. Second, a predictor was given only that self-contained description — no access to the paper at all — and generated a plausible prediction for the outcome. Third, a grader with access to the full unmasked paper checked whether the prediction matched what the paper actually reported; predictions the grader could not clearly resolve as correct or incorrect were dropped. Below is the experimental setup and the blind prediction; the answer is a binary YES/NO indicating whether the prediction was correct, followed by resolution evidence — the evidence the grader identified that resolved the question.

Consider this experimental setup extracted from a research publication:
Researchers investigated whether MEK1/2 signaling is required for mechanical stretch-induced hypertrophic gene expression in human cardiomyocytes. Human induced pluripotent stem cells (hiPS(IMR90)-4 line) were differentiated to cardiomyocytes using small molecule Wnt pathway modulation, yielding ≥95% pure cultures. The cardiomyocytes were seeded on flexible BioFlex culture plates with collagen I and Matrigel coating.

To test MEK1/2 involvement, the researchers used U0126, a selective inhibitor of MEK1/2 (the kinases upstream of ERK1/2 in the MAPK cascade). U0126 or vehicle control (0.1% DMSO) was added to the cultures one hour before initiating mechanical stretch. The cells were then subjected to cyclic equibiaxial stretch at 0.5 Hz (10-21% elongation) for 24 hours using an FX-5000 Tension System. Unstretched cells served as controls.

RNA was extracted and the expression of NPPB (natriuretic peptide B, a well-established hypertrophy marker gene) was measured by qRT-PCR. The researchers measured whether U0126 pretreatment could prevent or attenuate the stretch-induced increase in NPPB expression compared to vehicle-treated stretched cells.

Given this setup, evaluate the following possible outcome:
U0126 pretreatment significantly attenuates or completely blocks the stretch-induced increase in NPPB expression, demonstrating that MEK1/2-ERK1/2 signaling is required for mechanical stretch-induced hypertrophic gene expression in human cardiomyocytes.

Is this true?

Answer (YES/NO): NO